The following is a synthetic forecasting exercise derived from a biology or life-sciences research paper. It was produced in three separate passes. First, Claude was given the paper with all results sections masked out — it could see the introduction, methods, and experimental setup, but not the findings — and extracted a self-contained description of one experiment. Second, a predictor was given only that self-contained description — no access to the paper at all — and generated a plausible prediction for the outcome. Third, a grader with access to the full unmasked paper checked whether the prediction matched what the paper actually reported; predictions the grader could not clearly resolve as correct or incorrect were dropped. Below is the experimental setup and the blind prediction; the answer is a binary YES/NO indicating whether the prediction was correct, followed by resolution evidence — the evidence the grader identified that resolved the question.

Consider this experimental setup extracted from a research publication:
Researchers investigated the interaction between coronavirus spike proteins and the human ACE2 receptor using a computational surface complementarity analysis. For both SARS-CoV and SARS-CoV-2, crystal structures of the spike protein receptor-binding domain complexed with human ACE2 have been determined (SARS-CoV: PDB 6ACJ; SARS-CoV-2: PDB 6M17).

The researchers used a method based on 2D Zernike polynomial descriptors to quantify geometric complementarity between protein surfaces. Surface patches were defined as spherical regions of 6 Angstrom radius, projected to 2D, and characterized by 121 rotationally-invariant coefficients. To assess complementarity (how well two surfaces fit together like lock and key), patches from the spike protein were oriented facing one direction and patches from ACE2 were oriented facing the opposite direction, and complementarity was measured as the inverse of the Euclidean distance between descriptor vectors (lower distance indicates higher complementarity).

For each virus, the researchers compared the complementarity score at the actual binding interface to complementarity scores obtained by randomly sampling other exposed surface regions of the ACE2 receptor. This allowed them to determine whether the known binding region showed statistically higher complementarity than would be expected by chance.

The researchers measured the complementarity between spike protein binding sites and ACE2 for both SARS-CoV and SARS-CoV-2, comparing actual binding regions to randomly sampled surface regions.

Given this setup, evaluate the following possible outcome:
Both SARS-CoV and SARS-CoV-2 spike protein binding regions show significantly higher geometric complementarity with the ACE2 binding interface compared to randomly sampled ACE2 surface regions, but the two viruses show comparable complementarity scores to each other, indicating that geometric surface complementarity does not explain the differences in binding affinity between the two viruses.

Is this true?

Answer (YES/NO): YES